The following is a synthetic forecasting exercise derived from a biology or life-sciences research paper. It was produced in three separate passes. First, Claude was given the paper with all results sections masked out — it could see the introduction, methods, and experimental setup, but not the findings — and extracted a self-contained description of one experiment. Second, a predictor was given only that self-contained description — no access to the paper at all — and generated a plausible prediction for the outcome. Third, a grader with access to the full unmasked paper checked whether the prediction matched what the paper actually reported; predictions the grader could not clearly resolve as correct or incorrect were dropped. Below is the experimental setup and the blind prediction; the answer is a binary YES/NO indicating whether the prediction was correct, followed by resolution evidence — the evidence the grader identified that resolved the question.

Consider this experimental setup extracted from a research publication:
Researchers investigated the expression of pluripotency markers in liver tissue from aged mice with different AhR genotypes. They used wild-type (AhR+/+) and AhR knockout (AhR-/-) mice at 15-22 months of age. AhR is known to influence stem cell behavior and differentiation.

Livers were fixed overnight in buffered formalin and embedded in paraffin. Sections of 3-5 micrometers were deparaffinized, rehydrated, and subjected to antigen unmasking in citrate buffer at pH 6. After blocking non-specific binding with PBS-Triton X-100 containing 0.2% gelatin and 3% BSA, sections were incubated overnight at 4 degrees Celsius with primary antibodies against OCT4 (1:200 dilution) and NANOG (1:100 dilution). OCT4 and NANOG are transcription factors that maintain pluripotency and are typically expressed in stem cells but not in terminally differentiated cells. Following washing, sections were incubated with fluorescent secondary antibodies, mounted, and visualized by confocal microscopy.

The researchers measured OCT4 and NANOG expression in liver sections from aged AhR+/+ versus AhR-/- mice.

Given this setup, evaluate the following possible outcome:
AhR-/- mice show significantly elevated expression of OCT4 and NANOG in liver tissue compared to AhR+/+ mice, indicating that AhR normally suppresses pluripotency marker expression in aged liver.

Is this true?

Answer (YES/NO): YES